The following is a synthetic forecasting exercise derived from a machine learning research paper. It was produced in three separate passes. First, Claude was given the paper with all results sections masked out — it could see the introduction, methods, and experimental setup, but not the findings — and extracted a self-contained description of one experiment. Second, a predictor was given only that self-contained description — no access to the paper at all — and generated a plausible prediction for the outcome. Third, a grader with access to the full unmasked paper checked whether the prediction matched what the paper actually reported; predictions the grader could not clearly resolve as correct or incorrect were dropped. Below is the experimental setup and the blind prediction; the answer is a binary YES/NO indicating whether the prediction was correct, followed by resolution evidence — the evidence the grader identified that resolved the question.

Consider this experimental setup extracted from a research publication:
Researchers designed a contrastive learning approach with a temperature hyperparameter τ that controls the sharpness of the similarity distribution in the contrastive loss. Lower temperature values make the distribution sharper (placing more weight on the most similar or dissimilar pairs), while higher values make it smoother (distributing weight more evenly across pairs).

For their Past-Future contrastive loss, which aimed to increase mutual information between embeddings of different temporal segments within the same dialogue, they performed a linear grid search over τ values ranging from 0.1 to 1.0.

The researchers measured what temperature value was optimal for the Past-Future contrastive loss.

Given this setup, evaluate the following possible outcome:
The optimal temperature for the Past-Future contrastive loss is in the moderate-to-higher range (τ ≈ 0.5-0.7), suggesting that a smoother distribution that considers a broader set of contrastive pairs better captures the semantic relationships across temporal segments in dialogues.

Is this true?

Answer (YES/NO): NO